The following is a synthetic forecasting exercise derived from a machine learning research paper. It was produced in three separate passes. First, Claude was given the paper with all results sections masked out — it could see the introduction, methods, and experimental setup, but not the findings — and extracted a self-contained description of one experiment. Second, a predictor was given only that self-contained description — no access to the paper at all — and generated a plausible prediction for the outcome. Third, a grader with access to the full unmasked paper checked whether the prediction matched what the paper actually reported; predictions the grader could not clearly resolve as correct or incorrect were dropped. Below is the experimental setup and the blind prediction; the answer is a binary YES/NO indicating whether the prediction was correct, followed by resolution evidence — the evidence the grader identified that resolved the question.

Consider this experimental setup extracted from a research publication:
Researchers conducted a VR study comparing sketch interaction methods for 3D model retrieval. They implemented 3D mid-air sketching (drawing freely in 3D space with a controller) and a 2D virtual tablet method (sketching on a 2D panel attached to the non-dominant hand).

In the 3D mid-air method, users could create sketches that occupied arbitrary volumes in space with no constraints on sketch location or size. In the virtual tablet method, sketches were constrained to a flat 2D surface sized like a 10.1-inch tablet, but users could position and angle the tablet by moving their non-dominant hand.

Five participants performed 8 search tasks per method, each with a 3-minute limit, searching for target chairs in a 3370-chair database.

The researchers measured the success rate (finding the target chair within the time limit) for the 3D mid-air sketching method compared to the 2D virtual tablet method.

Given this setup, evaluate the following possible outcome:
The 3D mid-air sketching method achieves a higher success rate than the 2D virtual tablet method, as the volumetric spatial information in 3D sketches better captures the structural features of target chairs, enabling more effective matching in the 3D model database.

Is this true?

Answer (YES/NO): YES